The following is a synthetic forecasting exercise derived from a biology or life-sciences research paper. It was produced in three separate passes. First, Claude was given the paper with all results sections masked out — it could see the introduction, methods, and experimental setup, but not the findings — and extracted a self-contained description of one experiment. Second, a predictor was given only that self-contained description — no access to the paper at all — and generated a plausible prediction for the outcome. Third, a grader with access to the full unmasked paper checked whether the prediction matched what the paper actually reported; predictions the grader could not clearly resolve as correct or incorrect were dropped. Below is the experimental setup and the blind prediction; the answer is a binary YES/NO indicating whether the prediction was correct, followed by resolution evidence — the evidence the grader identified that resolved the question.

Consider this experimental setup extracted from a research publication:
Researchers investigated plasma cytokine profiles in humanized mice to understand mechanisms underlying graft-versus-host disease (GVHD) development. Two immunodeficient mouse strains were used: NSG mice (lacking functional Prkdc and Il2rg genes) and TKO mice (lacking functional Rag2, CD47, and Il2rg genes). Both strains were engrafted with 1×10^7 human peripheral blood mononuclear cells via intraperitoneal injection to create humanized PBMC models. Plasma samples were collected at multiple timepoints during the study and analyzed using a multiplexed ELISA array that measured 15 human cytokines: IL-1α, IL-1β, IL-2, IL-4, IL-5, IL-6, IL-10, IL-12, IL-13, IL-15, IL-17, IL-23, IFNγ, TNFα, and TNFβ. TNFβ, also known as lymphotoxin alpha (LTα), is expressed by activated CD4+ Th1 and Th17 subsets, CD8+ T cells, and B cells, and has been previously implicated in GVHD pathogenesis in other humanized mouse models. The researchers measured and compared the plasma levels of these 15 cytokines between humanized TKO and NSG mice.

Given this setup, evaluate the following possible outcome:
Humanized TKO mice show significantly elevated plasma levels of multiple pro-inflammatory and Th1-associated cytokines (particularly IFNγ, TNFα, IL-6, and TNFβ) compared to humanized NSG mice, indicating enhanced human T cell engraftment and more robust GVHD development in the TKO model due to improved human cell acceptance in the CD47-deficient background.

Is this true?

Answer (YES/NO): NO